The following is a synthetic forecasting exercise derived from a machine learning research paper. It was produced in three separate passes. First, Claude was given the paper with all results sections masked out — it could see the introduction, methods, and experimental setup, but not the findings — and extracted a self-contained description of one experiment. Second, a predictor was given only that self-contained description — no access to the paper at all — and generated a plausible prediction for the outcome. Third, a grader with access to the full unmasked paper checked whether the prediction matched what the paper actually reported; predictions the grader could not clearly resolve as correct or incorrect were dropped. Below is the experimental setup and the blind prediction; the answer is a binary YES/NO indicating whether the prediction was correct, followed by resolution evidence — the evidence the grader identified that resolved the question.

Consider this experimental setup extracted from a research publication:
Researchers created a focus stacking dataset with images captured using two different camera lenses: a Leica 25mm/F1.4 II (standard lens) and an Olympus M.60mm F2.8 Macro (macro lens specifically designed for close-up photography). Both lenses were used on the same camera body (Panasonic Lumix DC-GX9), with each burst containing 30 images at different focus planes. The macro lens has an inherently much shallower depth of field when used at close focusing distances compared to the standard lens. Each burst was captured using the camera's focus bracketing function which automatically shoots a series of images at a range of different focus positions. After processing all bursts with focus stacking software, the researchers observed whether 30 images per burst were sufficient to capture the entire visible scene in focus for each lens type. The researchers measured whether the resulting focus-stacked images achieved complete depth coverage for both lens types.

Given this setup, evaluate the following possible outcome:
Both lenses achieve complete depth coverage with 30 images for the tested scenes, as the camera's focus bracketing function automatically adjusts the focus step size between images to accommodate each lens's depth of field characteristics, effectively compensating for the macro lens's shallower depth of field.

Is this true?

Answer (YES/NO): NO